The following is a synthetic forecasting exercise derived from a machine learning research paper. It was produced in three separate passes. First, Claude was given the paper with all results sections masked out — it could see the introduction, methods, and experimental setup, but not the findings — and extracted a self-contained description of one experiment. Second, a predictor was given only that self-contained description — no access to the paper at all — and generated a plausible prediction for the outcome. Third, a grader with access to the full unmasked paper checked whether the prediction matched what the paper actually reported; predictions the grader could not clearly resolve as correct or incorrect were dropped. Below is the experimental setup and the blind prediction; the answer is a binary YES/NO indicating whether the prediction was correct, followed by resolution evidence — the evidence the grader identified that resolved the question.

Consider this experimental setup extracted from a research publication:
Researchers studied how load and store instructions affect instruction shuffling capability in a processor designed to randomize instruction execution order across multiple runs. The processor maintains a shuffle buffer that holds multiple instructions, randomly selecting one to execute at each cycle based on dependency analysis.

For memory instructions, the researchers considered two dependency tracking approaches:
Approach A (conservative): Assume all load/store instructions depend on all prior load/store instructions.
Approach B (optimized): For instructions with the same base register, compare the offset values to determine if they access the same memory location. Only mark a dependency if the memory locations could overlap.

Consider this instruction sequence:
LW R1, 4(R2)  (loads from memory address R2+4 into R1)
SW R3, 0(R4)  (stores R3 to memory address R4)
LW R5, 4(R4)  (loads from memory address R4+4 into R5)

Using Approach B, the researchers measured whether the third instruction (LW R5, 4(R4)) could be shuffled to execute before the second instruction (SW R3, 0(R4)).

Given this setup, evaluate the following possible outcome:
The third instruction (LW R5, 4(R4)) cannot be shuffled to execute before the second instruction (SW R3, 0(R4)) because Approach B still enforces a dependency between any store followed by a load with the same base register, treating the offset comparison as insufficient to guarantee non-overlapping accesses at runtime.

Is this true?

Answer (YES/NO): NO